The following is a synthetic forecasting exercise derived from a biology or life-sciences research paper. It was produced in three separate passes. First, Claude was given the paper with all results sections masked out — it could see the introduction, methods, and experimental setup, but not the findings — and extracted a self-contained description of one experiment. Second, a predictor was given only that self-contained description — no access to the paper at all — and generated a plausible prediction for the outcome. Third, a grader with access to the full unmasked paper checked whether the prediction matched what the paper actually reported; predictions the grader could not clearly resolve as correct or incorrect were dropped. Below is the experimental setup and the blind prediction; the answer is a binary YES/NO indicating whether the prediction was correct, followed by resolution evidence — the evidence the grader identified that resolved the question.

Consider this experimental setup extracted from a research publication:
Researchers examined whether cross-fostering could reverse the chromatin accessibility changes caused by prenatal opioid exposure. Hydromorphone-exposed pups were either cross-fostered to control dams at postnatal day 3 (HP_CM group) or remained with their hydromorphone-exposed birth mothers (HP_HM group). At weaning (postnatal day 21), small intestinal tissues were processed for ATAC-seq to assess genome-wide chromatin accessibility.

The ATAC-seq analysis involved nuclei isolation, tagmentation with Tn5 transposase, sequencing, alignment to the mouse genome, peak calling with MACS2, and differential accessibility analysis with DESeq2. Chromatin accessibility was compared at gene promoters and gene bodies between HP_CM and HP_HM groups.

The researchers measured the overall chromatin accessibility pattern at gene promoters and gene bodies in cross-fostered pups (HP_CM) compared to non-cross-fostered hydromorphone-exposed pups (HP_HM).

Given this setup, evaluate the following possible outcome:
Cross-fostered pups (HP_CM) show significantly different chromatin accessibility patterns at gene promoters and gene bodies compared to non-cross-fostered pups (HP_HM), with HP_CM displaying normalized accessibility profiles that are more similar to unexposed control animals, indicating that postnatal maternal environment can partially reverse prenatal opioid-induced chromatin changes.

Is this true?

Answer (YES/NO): YES